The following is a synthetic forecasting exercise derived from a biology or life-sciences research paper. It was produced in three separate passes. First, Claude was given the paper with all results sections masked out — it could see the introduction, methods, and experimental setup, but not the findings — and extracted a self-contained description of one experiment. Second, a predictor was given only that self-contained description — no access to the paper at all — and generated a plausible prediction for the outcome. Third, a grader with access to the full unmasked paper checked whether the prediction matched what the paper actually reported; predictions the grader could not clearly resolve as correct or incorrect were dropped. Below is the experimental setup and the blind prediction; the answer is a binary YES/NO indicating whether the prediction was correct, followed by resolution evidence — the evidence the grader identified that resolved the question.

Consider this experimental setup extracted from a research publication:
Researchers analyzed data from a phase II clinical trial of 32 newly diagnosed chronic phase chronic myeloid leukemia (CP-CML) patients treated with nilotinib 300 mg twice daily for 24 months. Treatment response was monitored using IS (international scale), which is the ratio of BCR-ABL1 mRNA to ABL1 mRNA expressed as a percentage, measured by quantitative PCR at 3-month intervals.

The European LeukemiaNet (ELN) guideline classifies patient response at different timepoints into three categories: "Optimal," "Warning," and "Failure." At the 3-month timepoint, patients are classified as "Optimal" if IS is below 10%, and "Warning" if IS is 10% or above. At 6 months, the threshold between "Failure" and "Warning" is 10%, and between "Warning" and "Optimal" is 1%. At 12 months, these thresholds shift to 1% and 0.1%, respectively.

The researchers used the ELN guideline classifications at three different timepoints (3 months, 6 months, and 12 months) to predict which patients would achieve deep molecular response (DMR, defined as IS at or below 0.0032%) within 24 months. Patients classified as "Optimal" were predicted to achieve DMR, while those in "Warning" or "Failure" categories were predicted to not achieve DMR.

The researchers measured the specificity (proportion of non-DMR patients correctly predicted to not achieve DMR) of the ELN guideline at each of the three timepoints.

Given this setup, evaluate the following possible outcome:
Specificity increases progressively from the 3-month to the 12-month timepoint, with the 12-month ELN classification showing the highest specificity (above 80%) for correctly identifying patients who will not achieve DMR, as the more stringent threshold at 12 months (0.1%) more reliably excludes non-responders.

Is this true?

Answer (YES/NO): NO